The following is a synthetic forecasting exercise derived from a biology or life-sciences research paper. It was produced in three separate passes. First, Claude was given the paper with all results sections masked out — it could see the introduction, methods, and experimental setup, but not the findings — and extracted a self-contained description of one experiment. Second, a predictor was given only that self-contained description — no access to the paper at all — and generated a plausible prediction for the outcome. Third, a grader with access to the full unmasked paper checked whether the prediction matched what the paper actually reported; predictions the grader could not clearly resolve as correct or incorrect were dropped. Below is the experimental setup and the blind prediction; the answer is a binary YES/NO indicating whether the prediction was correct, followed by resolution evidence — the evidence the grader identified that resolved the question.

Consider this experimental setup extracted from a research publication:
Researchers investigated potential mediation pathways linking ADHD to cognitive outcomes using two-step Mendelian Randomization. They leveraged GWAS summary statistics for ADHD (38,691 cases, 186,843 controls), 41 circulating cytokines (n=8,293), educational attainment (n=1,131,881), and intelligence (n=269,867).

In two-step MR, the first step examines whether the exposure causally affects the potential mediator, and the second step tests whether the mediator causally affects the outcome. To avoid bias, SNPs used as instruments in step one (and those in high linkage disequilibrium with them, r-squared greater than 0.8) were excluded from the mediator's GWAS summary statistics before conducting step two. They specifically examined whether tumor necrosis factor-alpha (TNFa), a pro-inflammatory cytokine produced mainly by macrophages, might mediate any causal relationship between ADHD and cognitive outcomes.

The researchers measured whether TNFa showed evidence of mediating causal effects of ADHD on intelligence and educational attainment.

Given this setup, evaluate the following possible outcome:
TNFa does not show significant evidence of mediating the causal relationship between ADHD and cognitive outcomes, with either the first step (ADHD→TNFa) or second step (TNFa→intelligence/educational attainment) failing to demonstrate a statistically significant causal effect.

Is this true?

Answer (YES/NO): NO